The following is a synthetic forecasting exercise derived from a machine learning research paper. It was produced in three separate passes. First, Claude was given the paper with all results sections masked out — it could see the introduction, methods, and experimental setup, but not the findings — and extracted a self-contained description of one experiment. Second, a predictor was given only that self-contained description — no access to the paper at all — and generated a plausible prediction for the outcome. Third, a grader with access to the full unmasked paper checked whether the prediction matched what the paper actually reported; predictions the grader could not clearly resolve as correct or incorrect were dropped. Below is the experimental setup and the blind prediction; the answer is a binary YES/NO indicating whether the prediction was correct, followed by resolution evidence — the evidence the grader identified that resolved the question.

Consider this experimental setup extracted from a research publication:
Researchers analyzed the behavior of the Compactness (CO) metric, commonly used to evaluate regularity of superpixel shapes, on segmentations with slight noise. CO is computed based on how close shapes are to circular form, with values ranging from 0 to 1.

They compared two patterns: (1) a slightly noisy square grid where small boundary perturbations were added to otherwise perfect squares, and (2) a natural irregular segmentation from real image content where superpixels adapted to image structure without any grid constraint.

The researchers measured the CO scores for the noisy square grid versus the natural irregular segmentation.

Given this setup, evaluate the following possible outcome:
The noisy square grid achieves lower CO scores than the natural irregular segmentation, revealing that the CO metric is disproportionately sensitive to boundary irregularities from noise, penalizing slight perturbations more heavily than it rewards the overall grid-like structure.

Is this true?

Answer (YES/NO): YES